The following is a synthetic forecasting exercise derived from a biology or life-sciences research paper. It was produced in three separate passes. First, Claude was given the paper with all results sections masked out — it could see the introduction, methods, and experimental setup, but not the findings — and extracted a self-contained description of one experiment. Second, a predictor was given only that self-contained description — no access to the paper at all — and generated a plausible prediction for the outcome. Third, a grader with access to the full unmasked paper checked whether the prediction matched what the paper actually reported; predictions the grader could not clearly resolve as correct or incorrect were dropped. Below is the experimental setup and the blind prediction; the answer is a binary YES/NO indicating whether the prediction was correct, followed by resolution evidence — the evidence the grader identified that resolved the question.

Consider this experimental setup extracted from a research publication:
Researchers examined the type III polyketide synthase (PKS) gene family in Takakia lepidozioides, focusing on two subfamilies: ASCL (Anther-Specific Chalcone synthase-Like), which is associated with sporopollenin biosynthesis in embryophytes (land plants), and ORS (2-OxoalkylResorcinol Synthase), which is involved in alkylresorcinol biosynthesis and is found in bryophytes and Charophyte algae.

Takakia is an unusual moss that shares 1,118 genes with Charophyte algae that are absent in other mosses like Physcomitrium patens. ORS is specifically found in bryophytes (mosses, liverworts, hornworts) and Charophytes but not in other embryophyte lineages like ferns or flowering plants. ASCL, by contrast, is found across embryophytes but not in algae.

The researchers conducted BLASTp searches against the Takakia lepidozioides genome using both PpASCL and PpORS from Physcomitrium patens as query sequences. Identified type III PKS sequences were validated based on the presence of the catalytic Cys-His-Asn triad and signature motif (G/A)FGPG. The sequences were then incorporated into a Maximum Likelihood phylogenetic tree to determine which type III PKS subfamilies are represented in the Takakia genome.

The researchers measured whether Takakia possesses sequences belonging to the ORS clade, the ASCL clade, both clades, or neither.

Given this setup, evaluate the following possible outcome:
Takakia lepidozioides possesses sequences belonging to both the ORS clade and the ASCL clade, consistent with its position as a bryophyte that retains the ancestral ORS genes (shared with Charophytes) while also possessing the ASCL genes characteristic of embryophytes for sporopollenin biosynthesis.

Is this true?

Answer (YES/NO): YES